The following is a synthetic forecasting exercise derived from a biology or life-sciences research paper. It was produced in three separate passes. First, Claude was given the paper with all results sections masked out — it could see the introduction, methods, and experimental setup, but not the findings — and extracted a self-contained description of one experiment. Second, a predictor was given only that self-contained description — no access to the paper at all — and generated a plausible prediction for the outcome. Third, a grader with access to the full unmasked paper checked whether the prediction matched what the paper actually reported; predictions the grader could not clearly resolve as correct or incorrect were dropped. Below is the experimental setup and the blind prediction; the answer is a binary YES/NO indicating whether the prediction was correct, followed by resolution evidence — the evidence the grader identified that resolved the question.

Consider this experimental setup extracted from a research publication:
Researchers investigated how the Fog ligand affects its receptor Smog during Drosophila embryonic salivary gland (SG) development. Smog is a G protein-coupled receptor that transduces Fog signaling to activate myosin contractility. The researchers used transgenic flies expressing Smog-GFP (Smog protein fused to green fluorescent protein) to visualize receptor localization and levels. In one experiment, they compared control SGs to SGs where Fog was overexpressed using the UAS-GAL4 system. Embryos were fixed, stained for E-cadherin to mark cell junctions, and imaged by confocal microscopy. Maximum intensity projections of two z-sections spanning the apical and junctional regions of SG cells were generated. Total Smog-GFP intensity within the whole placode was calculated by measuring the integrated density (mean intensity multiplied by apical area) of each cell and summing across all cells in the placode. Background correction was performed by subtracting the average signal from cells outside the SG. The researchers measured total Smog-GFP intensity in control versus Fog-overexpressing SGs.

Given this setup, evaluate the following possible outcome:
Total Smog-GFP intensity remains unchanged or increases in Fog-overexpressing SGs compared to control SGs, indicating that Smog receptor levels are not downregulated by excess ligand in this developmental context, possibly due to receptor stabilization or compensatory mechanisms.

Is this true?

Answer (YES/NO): YES